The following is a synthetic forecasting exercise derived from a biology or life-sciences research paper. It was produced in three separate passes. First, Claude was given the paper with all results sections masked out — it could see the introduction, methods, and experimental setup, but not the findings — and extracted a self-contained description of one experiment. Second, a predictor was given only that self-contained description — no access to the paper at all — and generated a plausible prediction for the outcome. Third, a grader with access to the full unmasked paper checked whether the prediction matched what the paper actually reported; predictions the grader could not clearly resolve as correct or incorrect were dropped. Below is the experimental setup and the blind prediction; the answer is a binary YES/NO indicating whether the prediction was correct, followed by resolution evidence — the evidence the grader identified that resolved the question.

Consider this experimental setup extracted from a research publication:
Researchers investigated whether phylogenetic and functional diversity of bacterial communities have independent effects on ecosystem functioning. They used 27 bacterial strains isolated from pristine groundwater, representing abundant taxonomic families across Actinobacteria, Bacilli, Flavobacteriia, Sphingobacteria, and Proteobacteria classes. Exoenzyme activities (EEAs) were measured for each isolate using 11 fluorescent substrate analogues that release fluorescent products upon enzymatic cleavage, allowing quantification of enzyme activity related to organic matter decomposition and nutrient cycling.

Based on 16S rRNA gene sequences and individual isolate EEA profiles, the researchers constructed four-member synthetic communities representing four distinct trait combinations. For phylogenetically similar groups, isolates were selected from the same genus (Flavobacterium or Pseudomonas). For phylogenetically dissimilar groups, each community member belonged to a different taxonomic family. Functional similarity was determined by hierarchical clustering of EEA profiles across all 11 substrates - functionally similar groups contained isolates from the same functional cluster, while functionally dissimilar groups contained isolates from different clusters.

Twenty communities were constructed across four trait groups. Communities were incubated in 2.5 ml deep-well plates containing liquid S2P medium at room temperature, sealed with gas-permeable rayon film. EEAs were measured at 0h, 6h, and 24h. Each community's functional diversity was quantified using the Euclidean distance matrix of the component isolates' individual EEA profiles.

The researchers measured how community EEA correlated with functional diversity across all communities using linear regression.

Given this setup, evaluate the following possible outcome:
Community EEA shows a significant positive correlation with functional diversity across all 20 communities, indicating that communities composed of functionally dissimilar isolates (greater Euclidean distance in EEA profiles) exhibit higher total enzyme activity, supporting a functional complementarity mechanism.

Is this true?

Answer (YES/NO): NO